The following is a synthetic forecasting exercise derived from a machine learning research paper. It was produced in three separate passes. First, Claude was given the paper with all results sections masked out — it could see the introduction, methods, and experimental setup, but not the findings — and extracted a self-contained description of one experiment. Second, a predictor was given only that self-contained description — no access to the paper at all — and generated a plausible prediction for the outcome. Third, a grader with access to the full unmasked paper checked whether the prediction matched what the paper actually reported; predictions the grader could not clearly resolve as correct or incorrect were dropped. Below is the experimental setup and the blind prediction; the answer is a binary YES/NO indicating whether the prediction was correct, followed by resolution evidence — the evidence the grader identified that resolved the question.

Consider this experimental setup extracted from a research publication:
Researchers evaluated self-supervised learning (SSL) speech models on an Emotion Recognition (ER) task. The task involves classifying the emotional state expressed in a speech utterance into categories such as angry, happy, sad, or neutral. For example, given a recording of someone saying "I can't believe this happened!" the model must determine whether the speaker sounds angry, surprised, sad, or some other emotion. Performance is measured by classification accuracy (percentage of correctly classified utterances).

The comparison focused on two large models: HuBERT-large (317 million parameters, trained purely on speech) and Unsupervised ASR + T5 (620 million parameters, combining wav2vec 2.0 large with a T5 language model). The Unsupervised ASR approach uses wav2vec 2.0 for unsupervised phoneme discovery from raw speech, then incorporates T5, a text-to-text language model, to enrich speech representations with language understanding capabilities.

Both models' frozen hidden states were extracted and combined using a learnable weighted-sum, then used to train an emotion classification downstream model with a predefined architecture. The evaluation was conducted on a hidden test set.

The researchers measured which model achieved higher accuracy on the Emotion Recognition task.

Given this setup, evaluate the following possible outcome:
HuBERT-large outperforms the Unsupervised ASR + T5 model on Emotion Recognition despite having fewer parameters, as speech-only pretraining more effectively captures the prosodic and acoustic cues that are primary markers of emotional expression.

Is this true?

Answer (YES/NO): NO